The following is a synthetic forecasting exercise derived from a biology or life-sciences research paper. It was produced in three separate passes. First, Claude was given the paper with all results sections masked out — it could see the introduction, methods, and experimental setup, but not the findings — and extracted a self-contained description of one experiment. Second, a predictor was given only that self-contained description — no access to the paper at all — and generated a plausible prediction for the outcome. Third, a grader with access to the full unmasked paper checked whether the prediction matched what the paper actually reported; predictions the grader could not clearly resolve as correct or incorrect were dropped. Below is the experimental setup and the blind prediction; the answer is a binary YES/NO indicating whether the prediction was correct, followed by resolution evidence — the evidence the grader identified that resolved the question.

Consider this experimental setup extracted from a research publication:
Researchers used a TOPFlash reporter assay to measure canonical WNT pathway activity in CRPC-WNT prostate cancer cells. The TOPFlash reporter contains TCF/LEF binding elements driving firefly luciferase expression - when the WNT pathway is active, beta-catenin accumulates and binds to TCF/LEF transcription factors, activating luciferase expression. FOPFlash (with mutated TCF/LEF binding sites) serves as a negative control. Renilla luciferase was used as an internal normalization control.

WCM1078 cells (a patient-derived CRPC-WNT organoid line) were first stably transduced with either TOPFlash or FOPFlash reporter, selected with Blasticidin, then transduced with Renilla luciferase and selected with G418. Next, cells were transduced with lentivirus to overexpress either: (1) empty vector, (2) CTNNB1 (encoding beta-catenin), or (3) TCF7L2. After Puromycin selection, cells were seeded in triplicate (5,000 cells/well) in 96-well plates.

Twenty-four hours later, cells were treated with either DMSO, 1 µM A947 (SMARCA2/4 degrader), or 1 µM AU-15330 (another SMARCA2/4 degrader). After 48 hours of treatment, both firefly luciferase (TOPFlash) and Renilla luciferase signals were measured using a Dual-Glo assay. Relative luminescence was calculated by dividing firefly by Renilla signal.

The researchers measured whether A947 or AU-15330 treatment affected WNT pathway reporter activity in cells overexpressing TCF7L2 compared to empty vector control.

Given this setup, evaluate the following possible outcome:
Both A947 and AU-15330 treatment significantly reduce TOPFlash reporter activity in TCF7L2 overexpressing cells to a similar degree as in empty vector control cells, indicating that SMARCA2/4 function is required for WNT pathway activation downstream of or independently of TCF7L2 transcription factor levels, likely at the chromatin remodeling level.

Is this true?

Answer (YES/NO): YES